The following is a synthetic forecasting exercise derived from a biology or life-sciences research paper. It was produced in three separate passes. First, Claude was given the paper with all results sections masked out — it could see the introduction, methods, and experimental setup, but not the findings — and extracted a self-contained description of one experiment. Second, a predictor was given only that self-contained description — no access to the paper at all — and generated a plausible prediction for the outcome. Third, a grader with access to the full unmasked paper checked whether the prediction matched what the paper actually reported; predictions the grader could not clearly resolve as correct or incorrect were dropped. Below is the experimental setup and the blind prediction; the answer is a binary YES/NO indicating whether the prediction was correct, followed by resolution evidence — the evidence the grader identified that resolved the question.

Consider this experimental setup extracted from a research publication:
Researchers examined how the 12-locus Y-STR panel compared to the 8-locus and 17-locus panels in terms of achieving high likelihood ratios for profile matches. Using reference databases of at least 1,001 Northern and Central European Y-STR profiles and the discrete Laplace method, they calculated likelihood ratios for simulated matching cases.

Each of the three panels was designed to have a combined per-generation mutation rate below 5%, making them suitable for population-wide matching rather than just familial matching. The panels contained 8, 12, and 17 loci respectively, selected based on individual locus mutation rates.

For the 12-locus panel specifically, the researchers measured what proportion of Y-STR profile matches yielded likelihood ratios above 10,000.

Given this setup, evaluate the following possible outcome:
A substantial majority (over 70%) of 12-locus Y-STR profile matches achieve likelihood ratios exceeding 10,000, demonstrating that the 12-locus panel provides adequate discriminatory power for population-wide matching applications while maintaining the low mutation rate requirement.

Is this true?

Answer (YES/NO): YES